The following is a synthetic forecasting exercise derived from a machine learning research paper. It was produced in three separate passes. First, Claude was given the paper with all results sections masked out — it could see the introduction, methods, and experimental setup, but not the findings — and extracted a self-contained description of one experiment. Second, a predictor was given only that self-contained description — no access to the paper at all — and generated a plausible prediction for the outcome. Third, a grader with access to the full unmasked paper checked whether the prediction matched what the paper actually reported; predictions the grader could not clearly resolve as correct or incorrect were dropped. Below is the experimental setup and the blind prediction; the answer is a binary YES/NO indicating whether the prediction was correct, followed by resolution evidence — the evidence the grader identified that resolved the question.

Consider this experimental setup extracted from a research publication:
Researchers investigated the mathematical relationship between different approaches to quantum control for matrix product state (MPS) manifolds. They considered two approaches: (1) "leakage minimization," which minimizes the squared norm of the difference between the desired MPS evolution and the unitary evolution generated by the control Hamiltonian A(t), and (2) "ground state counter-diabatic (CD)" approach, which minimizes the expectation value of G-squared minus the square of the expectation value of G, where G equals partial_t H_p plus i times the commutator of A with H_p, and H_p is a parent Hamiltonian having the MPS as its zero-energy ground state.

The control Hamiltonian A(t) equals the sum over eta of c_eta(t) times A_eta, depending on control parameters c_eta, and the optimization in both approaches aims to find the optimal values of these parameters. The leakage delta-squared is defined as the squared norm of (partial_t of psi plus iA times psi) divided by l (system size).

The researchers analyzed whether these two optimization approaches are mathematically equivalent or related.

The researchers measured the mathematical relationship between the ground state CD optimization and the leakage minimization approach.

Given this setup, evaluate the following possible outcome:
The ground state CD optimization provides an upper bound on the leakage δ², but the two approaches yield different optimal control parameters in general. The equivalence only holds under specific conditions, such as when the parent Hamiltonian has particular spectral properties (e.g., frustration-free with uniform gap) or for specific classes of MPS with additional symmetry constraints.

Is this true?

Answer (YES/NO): NO